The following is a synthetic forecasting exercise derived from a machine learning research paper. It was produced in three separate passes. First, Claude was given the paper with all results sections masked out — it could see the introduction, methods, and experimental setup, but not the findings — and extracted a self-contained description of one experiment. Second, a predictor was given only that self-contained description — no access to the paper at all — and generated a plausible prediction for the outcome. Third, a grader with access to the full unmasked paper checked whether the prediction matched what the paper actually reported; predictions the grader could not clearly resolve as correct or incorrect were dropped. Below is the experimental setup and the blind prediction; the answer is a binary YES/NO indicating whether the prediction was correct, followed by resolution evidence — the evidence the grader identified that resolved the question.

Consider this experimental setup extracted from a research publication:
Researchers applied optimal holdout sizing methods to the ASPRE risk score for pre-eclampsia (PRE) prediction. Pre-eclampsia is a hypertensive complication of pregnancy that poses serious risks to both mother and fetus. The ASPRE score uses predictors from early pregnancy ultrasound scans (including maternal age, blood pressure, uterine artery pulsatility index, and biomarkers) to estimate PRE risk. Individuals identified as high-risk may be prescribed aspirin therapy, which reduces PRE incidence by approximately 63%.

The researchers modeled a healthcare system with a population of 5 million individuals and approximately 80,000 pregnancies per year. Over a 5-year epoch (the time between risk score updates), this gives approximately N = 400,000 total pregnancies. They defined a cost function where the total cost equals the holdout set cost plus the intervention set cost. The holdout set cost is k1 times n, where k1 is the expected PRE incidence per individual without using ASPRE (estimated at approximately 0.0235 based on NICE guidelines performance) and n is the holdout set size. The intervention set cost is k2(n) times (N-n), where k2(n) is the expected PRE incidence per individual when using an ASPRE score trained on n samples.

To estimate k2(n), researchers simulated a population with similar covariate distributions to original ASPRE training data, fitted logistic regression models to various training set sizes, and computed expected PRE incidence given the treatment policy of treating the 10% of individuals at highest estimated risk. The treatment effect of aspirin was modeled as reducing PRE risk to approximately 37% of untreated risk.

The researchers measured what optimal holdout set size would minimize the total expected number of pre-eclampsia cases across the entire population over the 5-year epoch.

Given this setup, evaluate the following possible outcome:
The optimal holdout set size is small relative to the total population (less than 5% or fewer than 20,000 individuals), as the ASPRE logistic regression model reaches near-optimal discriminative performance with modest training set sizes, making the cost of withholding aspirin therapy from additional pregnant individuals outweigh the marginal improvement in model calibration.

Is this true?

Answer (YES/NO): YES